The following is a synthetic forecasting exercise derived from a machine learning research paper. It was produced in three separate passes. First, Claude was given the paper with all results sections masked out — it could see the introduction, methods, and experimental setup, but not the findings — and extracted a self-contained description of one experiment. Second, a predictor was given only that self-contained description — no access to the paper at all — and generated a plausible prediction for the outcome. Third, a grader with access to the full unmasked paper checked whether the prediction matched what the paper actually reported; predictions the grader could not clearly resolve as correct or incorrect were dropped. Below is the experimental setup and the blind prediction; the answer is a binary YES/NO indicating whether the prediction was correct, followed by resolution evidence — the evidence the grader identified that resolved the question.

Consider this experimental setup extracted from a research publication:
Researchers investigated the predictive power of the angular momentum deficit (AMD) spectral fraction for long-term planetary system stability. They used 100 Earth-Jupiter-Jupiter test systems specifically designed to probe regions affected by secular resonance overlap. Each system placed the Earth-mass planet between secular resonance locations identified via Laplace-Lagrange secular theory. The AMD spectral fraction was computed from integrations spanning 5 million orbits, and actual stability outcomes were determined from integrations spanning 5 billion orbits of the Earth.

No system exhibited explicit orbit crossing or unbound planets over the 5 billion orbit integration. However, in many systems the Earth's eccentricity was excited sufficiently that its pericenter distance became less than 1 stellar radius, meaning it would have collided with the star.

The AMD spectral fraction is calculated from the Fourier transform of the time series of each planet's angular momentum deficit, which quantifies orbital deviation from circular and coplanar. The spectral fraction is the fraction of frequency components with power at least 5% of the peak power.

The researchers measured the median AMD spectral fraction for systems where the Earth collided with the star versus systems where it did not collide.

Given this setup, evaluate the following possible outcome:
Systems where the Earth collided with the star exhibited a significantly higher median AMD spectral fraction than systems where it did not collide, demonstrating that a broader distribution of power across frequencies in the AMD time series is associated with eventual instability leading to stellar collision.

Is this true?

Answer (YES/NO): YES